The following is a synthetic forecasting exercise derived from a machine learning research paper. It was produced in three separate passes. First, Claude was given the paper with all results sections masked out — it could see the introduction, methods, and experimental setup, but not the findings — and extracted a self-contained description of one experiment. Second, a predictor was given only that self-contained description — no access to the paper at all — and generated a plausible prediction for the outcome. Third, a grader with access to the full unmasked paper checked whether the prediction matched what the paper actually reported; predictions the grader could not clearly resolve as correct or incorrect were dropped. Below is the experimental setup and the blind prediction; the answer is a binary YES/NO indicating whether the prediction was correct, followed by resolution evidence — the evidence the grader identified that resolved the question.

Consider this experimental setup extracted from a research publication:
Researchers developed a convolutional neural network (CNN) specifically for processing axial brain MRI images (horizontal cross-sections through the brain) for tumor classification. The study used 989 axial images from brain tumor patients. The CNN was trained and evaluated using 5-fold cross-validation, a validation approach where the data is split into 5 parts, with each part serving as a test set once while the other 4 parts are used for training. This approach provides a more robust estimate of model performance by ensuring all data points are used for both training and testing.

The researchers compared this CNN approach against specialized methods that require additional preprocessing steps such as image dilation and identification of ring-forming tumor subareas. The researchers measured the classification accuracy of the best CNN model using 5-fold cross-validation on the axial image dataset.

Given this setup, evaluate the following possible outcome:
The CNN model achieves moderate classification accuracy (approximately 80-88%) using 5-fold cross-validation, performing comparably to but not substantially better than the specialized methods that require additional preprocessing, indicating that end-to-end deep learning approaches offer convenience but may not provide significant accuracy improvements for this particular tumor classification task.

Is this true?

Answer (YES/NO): NO